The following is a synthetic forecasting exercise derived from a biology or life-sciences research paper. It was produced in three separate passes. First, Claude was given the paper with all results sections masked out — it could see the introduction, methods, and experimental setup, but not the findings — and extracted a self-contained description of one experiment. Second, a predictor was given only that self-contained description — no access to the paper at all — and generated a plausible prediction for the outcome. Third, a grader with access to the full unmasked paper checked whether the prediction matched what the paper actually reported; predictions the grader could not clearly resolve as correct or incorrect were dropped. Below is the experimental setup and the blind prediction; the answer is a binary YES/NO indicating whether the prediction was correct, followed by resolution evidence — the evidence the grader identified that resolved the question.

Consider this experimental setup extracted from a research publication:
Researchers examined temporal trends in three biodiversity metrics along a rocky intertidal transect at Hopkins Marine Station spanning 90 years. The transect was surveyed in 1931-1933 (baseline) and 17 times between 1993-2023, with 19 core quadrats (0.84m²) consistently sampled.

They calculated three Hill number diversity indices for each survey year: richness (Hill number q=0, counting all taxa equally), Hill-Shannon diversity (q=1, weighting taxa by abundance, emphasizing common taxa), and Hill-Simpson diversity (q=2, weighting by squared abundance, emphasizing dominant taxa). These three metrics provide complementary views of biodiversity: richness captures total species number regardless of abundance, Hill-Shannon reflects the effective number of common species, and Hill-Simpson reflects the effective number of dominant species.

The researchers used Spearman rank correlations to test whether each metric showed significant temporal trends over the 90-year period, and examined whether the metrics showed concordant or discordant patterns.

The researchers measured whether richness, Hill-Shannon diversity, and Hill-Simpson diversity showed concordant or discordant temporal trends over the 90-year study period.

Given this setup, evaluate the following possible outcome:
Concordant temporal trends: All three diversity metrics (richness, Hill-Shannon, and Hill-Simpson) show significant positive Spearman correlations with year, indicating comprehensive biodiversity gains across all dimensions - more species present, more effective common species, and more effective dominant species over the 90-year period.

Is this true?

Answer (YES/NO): NO